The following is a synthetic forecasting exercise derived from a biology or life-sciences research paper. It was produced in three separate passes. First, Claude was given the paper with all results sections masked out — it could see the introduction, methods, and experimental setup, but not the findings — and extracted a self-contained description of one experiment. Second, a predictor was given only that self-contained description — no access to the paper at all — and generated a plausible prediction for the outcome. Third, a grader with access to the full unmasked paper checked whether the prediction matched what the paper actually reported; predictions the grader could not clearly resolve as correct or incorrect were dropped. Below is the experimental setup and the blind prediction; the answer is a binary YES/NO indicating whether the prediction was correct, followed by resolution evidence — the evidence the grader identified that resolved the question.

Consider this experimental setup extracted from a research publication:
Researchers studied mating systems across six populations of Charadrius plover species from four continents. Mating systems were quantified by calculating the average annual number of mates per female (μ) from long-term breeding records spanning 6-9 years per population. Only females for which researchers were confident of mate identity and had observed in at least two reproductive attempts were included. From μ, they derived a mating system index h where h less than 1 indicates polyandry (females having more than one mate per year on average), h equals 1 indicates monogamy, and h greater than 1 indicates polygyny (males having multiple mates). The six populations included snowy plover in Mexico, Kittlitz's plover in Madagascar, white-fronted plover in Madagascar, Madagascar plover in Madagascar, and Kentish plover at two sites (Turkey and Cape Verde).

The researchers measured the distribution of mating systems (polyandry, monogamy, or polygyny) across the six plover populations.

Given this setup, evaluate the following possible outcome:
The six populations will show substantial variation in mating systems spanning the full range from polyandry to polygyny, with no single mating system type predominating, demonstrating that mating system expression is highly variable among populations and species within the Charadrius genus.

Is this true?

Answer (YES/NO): NO